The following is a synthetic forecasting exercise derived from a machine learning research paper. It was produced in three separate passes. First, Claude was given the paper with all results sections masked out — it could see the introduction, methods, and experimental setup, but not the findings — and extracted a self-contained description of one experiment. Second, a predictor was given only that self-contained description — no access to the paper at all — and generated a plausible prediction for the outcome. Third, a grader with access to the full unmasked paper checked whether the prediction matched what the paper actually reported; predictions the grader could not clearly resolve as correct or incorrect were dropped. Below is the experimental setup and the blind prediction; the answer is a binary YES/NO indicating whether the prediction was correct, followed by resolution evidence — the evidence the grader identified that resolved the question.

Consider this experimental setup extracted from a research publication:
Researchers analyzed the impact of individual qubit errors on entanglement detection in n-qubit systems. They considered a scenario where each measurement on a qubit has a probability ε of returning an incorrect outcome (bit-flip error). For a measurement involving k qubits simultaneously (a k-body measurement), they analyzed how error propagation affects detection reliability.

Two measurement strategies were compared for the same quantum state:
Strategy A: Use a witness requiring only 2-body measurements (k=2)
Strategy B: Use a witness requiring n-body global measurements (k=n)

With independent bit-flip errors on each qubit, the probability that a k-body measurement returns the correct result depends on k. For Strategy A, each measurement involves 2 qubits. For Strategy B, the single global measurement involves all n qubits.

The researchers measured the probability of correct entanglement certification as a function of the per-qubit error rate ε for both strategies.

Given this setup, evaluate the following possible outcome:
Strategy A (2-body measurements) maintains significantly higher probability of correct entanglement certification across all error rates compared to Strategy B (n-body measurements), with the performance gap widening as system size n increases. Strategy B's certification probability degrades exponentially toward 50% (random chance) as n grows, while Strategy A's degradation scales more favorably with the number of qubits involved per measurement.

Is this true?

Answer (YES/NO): NO